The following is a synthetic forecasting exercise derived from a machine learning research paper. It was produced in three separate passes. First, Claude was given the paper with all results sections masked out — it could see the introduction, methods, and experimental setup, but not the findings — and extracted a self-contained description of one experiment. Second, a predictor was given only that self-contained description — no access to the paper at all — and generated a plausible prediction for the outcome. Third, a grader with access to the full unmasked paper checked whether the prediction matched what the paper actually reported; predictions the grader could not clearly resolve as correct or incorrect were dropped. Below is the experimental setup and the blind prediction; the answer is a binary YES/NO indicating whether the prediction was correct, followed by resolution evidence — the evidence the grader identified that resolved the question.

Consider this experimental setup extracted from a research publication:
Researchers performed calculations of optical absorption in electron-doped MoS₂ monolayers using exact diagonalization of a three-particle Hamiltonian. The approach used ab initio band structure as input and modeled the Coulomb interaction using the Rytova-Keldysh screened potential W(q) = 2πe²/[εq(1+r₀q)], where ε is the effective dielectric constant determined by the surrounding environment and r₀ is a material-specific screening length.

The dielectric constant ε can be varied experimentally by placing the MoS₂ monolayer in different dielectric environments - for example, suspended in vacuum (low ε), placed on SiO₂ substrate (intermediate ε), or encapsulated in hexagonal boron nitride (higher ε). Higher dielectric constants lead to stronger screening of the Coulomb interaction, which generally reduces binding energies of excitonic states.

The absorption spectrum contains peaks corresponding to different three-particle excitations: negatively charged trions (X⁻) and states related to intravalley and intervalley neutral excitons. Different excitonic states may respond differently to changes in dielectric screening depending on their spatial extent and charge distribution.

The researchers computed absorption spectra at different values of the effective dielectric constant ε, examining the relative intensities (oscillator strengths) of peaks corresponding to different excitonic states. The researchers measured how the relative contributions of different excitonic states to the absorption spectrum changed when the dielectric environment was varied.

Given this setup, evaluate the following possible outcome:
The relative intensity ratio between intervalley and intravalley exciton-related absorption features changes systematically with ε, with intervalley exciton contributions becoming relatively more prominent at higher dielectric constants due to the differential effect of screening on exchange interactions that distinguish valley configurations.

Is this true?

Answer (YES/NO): NO